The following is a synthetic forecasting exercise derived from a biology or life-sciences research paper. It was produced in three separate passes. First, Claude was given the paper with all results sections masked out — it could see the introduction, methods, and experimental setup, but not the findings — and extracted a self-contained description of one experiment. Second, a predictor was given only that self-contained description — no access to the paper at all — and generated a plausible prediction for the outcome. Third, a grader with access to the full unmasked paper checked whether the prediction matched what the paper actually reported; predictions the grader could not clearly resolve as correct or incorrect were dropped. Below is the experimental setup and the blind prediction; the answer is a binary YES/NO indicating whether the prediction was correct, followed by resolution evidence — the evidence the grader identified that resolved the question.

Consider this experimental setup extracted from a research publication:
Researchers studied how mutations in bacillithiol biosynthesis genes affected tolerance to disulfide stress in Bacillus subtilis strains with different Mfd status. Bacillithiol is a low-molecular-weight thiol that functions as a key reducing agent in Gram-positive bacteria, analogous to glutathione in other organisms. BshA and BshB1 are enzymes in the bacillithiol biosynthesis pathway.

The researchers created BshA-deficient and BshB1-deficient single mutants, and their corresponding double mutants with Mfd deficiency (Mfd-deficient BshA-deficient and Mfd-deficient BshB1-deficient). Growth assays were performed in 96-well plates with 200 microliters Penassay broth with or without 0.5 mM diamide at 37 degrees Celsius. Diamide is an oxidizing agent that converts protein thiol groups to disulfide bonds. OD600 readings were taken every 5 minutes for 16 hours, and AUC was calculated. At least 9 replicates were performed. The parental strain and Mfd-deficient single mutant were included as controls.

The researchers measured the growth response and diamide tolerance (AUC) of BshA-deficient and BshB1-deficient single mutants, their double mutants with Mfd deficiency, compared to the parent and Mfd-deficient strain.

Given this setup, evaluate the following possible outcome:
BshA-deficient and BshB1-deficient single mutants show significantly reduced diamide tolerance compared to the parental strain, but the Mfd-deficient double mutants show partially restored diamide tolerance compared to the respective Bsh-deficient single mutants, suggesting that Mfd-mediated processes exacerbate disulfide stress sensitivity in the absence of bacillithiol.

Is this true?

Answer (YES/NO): NO